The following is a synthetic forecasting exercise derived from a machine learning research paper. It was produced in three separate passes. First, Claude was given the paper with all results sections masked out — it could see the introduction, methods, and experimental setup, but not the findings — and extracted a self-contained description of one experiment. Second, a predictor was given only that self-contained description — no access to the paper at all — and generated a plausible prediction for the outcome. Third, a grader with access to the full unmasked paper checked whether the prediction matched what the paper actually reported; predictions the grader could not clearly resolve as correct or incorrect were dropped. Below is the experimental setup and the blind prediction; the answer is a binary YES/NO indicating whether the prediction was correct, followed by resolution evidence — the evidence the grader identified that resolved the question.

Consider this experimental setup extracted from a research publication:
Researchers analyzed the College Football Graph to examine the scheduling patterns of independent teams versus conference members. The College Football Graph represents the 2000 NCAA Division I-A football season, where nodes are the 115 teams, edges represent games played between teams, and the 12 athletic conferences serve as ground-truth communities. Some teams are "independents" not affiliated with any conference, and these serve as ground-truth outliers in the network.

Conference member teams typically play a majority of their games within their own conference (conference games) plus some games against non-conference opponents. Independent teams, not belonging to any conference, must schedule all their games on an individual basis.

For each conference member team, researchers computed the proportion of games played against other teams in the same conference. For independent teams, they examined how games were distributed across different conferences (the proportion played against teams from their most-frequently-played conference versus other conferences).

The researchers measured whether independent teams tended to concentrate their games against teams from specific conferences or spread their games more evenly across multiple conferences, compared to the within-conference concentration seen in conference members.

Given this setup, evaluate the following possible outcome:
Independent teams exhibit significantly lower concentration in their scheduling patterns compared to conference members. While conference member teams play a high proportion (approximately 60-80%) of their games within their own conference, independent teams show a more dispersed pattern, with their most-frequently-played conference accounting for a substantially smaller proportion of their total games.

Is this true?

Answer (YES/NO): YES